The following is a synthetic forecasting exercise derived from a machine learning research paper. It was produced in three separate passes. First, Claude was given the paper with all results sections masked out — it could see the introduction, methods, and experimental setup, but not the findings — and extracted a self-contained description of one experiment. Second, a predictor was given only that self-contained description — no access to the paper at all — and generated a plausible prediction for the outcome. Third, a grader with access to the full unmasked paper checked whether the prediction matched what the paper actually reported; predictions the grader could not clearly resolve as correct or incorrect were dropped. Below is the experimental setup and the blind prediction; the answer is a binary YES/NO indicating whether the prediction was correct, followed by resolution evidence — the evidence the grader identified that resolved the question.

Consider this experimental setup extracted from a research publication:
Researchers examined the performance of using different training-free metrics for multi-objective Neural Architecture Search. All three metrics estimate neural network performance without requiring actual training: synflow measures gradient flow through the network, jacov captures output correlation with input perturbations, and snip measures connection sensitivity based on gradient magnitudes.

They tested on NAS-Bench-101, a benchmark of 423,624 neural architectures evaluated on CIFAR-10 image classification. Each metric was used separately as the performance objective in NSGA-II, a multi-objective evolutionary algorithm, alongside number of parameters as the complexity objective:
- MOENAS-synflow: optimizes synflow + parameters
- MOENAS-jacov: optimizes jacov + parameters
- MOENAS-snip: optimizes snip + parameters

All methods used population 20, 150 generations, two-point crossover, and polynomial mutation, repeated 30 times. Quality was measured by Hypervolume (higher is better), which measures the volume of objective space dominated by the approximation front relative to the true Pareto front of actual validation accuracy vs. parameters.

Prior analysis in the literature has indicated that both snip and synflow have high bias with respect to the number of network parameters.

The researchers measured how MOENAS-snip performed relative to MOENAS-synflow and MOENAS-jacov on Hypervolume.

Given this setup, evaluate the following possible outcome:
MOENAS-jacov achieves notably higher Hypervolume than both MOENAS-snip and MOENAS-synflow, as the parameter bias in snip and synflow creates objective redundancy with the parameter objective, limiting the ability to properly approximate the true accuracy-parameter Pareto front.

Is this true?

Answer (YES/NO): NO